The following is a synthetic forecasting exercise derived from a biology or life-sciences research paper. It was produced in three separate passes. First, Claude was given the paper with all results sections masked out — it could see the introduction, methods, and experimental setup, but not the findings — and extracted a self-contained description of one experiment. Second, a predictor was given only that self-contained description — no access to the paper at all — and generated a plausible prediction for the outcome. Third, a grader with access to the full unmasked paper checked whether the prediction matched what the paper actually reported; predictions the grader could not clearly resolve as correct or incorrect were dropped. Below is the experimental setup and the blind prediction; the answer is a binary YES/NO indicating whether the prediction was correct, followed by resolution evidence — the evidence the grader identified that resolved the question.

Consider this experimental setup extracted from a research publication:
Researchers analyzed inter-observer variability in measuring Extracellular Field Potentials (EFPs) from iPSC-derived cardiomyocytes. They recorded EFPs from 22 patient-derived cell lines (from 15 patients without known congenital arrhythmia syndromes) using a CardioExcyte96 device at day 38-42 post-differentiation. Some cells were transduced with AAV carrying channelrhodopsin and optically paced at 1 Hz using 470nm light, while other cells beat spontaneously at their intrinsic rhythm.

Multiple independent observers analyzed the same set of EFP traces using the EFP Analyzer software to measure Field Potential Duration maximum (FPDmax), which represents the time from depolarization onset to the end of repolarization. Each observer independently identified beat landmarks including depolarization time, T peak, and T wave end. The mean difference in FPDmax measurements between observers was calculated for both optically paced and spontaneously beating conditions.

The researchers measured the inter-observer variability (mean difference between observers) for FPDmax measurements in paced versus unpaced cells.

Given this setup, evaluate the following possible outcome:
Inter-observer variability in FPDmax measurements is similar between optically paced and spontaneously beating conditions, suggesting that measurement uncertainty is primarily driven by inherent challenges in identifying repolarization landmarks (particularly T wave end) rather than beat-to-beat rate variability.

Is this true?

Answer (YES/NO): NO